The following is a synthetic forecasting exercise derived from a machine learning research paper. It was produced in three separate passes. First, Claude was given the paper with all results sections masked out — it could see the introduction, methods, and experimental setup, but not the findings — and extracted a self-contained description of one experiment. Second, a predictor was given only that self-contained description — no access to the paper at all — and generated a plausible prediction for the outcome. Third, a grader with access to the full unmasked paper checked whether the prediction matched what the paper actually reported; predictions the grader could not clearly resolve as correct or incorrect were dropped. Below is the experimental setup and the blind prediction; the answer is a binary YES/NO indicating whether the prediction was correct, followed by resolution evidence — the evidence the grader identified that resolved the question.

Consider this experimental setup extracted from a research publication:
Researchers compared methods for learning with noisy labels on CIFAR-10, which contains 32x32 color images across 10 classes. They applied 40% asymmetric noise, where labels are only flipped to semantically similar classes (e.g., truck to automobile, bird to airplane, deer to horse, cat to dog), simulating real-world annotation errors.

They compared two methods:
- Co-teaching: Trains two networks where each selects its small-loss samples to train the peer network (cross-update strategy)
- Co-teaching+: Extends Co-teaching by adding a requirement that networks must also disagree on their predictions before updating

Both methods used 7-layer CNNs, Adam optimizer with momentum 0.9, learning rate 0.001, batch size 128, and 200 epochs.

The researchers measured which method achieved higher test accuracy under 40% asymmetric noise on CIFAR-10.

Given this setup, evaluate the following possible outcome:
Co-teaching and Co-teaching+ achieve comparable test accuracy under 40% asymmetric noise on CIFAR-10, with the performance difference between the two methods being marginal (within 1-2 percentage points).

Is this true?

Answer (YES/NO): NO